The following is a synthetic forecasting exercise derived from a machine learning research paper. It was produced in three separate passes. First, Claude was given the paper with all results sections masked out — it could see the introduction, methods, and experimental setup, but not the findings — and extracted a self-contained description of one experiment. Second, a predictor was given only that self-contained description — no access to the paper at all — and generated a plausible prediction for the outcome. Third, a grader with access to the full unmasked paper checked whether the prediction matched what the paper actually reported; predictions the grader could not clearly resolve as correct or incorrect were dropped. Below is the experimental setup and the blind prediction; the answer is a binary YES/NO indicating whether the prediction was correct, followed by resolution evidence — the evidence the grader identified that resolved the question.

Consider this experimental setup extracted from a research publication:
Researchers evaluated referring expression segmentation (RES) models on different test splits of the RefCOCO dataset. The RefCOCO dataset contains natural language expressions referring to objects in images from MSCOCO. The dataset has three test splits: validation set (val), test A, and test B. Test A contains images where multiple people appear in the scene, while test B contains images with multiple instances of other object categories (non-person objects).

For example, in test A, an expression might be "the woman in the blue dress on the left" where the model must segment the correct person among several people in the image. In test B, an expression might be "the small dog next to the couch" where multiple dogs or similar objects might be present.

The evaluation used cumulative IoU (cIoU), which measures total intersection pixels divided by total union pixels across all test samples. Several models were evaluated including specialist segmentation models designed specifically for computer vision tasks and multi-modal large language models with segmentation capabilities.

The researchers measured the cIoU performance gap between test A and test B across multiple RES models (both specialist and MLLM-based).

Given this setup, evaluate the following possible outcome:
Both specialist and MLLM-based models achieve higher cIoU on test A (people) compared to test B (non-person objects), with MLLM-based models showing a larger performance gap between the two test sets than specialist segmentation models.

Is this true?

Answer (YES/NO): NO